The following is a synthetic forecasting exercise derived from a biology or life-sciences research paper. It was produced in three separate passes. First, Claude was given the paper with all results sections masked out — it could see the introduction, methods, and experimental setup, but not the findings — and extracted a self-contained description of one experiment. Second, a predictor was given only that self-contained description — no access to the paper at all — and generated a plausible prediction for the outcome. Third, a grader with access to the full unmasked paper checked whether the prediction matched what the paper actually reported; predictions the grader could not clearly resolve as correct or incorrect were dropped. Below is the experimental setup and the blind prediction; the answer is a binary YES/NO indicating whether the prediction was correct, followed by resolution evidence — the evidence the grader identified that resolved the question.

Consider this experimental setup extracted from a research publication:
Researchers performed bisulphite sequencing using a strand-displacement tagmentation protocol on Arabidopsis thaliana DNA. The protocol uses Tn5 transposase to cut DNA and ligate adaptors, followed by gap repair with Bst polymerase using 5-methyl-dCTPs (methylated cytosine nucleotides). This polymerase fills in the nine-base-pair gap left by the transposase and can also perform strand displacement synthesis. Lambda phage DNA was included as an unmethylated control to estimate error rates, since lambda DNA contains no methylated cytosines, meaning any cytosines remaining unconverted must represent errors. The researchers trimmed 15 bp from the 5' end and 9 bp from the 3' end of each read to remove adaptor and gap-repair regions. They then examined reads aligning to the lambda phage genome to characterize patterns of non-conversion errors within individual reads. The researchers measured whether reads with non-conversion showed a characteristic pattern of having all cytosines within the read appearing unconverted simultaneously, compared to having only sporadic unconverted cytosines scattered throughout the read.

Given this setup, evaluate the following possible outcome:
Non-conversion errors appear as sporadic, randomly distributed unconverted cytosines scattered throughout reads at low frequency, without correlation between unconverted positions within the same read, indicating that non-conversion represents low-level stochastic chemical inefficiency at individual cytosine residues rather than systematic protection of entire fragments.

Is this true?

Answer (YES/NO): NO